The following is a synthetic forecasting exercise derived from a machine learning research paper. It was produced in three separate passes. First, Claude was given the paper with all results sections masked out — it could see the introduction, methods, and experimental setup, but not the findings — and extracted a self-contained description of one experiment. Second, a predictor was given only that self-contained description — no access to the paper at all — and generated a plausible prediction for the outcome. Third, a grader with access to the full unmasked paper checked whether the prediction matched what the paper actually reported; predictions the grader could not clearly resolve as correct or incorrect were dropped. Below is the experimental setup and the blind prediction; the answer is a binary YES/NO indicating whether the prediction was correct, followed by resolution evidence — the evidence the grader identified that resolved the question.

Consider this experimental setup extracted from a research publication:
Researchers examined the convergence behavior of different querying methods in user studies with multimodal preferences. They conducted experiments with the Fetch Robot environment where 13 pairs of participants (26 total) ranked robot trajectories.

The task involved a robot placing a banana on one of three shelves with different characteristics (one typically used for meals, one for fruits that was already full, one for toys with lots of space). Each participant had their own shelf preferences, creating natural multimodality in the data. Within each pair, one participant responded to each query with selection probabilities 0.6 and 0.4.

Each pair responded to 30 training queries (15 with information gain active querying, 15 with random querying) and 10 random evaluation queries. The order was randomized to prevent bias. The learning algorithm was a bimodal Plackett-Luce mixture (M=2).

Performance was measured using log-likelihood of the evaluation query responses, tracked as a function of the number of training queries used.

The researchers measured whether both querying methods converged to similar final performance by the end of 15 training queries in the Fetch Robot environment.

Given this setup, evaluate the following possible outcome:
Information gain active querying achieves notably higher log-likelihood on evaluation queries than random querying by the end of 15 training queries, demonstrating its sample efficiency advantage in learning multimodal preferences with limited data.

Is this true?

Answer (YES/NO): NO